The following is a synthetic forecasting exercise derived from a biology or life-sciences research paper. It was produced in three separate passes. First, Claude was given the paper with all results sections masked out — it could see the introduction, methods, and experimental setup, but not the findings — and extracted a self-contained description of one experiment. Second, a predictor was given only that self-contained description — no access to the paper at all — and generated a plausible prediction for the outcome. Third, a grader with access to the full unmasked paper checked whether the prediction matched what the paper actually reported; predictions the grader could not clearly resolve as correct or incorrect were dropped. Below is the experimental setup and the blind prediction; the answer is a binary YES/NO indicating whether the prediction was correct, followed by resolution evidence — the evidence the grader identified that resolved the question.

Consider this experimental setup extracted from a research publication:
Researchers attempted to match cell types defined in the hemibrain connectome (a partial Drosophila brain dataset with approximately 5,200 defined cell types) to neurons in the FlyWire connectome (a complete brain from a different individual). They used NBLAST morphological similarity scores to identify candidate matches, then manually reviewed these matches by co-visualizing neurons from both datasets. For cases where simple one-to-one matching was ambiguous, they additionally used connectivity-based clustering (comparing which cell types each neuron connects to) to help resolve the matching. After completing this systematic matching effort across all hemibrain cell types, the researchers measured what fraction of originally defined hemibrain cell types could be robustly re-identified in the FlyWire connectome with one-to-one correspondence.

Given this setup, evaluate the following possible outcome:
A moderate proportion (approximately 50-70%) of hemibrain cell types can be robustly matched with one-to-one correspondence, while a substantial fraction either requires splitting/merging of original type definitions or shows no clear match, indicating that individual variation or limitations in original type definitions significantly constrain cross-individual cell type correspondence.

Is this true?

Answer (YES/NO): YES